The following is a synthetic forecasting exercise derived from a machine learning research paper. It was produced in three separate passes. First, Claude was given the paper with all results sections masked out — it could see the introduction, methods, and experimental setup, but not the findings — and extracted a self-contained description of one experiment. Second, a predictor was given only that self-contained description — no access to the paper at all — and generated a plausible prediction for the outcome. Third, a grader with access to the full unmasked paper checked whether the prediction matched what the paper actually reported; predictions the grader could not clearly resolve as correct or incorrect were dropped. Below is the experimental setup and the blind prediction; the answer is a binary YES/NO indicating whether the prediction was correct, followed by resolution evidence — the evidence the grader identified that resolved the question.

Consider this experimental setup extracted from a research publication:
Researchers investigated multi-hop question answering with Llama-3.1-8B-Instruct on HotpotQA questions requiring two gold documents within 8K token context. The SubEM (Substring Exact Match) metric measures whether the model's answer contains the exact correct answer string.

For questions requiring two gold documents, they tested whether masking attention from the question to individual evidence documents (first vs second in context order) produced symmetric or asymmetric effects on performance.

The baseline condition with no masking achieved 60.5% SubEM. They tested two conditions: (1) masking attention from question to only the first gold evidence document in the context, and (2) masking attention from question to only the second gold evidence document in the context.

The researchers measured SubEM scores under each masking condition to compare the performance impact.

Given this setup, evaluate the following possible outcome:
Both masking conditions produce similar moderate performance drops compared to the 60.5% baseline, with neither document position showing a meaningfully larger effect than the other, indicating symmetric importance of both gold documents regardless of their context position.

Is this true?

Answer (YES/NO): NO